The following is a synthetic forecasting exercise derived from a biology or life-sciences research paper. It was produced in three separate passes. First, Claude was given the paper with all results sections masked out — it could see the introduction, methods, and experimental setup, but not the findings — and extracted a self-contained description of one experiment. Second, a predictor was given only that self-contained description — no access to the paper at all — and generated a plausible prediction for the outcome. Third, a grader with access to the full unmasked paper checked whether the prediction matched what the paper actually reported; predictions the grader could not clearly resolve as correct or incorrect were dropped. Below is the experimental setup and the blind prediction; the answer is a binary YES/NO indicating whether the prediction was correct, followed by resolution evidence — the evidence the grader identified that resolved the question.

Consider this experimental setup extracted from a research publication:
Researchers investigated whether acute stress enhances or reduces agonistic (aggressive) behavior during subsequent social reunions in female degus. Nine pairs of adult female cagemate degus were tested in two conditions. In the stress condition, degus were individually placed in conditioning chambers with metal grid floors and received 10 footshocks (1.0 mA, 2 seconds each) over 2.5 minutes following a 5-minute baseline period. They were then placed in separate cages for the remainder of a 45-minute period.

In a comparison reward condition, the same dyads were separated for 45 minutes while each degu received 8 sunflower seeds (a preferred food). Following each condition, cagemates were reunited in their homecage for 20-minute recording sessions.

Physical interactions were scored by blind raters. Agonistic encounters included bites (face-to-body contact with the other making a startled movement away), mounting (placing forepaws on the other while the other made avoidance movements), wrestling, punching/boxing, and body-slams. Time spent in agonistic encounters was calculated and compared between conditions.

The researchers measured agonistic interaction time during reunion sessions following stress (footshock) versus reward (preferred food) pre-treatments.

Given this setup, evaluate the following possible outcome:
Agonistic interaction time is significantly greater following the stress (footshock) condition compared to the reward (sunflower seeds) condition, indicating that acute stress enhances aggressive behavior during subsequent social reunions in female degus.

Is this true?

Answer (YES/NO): NO